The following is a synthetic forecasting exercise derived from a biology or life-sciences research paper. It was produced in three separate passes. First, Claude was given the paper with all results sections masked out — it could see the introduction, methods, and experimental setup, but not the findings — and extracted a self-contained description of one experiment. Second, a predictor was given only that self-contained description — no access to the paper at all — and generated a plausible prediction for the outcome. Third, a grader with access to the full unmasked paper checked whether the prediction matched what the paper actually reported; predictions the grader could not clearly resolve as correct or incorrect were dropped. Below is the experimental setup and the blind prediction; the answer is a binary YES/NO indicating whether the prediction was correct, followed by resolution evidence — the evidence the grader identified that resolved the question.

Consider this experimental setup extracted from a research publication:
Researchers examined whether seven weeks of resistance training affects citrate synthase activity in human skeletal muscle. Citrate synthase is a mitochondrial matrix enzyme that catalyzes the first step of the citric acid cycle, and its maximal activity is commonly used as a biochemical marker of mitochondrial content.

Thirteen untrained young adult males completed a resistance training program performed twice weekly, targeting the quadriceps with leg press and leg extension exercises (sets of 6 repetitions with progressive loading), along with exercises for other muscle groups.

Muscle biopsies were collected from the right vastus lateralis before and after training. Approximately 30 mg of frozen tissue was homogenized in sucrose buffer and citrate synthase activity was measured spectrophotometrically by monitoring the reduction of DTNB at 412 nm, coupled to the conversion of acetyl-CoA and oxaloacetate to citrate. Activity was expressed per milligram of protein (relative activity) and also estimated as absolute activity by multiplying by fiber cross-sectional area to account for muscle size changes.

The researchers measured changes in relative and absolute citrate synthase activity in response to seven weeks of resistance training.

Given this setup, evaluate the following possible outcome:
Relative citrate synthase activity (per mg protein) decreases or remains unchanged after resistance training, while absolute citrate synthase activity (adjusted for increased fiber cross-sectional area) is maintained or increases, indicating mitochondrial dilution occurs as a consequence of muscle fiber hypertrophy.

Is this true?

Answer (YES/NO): NO